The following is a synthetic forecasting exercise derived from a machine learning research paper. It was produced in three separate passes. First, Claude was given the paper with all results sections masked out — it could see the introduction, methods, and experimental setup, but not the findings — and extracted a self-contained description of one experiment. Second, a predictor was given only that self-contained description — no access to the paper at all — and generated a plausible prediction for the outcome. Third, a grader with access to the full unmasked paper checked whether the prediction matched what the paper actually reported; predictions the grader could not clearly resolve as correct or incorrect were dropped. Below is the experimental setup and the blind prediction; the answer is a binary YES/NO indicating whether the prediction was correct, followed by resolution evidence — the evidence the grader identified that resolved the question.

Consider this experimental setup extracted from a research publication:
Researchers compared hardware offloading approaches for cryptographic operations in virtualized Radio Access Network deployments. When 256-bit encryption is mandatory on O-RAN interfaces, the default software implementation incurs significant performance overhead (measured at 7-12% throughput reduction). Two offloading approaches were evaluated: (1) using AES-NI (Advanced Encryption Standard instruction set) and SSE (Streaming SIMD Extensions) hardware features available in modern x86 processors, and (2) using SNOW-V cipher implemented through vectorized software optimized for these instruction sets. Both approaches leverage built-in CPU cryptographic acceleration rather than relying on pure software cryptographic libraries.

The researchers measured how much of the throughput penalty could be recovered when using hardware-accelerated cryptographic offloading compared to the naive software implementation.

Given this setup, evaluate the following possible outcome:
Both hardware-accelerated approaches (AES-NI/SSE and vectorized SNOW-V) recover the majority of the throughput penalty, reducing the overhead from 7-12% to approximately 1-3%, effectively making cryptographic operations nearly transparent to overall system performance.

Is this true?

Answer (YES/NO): YES